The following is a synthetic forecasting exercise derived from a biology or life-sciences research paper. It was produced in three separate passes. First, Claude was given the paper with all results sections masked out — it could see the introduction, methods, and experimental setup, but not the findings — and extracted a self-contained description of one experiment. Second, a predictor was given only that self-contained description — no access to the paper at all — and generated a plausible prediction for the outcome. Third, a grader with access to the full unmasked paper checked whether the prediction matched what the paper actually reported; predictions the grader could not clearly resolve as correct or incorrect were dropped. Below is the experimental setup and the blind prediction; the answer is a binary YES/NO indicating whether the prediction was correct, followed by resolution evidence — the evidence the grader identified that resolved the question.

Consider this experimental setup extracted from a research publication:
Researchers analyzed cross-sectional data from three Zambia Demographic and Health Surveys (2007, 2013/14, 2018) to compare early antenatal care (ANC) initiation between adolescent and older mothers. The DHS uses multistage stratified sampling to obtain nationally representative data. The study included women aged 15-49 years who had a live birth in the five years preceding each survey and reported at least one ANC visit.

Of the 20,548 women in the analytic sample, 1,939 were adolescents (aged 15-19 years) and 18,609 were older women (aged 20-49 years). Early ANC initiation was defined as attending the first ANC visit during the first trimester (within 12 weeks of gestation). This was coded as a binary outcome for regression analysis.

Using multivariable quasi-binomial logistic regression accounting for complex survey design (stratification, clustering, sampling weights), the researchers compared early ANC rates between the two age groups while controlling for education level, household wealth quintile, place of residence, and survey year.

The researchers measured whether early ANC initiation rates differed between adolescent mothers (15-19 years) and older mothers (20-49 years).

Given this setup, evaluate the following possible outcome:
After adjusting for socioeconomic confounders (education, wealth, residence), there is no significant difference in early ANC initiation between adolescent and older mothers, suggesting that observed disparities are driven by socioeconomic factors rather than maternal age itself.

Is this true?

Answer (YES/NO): NO